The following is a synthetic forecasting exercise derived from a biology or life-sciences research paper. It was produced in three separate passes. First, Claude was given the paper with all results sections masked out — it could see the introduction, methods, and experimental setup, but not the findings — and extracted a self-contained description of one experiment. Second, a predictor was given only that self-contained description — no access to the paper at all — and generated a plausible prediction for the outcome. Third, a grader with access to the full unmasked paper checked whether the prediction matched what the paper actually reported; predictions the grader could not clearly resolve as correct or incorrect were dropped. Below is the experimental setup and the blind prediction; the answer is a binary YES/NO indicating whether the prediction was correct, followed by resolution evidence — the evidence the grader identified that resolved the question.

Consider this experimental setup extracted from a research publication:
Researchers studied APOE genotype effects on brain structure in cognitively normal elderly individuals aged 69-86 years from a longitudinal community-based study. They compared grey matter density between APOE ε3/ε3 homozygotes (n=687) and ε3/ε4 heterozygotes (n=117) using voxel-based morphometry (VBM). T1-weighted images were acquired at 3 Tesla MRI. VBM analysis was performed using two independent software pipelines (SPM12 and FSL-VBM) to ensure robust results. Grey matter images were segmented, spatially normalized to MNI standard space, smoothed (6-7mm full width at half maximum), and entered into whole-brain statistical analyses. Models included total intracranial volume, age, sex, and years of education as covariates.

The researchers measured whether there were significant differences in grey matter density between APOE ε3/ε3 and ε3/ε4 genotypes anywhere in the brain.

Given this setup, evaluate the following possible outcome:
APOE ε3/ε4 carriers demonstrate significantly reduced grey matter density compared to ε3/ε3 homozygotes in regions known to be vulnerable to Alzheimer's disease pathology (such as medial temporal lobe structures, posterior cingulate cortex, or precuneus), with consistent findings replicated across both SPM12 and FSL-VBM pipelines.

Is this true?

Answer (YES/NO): NO